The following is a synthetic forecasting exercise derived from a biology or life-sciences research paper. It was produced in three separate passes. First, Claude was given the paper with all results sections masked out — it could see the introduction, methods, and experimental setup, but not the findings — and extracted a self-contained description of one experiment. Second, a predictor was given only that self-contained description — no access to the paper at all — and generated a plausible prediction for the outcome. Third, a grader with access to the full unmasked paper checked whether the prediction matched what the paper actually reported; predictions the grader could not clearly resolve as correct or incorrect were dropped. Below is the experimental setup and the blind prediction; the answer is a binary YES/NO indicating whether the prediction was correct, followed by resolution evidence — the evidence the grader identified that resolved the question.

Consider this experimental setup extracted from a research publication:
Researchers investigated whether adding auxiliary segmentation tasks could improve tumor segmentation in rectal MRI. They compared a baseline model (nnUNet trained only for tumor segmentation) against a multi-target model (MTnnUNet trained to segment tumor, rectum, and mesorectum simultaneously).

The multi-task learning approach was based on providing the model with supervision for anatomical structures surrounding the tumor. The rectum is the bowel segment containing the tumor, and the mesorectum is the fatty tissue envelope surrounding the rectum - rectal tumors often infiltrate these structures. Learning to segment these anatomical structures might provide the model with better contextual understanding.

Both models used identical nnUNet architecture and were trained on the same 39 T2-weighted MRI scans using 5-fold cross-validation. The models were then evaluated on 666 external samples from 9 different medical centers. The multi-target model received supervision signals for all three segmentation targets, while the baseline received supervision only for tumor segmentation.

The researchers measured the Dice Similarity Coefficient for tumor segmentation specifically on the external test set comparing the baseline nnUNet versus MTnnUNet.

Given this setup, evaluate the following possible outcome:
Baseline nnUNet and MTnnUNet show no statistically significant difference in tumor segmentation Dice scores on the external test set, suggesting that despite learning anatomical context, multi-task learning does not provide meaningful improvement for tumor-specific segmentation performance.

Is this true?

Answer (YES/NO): NO